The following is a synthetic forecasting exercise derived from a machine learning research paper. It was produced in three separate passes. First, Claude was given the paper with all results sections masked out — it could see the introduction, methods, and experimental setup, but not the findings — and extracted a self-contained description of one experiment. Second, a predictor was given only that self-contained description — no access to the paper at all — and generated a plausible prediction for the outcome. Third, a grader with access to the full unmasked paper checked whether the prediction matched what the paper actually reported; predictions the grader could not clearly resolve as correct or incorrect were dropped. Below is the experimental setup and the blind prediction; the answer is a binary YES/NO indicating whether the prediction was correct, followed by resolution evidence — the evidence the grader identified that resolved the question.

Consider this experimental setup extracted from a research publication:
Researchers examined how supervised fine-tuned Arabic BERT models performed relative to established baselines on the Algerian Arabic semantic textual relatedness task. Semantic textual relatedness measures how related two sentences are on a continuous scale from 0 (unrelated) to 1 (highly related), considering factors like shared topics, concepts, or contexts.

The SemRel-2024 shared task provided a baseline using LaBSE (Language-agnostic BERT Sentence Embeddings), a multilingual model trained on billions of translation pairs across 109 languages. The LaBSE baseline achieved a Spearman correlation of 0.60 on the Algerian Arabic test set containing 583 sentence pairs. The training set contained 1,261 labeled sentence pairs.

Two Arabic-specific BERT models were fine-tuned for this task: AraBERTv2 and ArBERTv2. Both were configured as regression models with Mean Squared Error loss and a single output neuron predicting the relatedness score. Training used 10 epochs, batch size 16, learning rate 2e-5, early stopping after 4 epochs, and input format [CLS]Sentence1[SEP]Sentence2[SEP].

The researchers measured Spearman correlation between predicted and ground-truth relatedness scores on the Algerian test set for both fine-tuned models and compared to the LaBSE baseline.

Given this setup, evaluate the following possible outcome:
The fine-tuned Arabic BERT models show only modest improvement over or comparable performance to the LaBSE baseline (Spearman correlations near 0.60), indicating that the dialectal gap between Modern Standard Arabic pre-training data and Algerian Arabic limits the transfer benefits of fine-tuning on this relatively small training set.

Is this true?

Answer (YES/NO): NO